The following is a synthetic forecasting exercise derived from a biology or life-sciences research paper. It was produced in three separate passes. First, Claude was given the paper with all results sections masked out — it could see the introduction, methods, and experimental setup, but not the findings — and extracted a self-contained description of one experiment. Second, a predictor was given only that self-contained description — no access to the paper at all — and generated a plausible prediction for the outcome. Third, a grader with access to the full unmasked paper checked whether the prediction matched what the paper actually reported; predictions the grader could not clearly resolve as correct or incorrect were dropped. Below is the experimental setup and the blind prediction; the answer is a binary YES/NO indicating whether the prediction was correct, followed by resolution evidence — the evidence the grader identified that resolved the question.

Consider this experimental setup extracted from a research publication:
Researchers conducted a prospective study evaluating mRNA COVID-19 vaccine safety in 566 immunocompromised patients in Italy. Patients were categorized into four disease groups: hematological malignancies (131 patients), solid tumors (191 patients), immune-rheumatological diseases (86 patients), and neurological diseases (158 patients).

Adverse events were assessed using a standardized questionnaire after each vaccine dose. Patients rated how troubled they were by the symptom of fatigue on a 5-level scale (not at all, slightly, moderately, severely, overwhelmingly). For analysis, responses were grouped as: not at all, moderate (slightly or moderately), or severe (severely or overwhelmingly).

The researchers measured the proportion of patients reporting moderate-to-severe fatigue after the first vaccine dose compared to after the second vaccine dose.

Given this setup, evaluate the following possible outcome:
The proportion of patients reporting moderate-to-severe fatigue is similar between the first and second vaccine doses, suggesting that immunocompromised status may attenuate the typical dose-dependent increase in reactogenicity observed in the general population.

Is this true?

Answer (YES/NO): NO